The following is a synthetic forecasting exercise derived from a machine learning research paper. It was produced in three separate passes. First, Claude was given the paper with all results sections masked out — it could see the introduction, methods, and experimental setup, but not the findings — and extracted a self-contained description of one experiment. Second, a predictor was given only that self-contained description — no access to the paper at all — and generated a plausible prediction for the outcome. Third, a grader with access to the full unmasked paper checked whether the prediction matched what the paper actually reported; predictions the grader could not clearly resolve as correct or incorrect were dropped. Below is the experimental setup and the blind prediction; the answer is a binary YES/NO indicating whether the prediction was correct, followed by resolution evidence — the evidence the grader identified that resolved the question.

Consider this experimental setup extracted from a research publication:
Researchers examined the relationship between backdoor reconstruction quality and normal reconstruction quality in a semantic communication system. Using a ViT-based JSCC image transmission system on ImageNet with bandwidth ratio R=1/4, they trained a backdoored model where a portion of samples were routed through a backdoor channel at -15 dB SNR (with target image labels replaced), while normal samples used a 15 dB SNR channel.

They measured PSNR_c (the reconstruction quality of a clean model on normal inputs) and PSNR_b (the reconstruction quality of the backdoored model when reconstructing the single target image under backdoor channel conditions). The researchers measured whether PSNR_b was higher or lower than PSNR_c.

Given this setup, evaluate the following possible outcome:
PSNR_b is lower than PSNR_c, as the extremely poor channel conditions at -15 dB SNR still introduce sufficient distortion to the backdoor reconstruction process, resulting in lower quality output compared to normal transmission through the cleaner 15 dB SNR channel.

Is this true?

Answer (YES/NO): NO